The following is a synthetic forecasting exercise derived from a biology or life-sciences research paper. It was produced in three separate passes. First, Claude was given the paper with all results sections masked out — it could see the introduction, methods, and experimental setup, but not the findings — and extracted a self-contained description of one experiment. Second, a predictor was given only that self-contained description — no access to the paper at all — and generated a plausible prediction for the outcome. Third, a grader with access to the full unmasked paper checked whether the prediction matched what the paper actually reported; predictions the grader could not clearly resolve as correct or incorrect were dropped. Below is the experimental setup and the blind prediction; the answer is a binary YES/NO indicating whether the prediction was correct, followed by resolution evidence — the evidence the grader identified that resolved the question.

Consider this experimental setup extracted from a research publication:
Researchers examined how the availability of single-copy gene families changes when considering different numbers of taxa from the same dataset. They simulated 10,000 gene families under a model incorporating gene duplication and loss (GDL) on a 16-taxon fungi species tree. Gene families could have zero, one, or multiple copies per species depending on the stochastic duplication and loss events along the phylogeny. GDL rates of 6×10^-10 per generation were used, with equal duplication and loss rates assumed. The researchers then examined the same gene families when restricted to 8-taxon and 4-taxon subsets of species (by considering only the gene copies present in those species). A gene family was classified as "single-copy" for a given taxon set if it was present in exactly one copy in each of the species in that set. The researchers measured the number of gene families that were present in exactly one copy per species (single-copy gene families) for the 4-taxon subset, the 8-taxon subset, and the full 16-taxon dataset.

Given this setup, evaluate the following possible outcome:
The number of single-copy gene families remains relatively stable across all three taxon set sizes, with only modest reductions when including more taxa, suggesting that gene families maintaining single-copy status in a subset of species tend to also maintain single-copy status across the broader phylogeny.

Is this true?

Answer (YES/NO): NO